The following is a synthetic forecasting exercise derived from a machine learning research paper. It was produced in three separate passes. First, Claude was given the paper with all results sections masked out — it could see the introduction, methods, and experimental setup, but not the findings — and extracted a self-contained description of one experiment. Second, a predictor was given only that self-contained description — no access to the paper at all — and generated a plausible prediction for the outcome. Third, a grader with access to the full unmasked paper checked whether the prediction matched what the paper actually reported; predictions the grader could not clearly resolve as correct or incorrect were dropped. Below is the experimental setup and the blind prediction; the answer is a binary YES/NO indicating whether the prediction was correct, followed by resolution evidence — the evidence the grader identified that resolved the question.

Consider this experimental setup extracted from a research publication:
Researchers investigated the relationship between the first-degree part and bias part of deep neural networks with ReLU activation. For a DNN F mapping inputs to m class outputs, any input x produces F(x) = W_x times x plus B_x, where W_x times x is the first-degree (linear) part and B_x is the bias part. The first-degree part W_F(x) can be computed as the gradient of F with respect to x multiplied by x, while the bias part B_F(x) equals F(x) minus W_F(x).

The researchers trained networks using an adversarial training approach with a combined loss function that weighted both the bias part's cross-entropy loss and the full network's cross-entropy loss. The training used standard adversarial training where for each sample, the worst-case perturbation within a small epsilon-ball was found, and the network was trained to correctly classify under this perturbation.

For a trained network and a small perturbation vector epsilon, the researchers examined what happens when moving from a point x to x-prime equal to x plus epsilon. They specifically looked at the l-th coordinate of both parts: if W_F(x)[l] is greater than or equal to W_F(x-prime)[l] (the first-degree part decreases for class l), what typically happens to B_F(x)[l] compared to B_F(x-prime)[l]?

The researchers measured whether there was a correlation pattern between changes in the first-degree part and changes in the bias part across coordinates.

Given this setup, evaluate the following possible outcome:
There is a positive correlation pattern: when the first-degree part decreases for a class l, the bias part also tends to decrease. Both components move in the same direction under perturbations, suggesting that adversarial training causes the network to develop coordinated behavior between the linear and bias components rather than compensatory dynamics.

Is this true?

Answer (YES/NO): NO